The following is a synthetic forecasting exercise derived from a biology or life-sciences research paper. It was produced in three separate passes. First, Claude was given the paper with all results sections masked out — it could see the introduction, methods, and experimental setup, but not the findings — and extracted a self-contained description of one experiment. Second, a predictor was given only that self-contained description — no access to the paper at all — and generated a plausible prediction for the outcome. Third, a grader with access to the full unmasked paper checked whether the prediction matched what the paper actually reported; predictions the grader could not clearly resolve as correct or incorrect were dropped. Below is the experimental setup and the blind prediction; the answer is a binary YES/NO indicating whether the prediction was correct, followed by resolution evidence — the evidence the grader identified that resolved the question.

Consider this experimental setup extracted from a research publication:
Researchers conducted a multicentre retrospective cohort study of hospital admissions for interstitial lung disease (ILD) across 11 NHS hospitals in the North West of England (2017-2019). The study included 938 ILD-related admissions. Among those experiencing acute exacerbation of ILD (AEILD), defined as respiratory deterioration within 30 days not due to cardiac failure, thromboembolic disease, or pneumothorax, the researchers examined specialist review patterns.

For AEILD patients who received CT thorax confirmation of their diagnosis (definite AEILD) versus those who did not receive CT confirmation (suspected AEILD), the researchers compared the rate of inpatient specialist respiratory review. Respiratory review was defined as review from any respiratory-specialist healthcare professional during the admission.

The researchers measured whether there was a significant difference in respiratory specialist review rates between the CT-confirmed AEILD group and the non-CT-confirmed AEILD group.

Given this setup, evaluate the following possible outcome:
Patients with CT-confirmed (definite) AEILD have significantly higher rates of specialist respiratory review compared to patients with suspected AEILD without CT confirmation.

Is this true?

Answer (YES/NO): YES